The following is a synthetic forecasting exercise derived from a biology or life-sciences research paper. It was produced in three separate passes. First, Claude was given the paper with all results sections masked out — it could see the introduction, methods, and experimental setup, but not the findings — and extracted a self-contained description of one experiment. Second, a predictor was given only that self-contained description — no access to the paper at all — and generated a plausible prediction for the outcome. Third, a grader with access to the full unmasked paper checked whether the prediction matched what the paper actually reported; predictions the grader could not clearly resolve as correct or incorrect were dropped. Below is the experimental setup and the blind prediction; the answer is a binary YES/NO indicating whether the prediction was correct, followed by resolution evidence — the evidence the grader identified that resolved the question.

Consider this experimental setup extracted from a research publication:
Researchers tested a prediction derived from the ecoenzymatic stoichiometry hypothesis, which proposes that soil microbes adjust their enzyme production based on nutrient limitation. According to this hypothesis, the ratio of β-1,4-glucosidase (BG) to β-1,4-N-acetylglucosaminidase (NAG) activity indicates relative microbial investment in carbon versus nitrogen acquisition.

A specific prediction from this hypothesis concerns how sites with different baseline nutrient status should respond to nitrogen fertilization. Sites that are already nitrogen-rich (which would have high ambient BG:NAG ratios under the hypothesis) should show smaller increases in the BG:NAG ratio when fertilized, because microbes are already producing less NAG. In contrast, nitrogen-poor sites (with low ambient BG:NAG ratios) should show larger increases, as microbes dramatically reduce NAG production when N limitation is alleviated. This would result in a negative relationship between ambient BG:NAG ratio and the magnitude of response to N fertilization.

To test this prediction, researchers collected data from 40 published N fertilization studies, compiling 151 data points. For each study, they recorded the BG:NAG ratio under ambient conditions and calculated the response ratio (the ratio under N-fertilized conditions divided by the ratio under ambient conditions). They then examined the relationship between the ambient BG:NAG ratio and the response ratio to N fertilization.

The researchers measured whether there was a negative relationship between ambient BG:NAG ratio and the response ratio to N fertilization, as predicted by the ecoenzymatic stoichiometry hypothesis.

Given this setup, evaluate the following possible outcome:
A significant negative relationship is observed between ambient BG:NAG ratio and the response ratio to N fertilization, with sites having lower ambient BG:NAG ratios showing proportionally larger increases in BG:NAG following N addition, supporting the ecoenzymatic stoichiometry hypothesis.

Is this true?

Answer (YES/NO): NO